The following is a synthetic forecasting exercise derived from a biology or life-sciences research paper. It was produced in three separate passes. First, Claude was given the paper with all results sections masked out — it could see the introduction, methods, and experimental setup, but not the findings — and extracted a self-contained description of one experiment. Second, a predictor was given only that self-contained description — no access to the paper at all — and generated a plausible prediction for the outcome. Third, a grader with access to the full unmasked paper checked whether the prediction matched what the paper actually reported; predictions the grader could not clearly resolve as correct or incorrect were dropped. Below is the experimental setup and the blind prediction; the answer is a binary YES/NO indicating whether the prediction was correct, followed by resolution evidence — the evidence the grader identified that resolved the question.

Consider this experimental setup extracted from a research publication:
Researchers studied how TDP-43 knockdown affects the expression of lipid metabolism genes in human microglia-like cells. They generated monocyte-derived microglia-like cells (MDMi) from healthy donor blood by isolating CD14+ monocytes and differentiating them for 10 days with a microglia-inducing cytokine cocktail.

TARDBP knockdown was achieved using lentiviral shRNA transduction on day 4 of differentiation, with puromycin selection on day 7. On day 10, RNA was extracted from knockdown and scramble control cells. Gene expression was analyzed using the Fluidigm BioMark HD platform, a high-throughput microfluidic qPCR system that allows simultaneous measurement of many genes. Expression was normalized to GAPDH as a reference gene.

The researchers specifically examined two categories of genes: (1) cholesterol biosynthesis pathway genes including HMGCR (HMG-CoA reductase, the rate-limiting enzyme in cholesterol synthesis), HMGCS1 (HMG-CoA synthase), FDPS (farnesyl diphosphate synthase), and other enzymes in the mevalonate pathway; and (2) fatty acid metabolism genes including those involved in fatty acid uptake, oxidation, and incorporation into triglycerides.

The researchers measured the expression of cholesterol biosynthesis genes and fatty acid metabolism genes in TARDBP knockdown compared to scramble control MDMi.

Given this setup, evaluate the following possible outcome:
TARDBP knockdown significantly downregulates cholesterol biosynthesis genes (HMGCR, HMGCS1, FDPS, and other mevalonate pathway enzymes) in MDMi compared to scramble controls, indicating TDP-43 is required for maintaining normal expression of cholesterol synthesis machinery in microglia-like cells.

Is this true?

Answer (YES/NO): YES